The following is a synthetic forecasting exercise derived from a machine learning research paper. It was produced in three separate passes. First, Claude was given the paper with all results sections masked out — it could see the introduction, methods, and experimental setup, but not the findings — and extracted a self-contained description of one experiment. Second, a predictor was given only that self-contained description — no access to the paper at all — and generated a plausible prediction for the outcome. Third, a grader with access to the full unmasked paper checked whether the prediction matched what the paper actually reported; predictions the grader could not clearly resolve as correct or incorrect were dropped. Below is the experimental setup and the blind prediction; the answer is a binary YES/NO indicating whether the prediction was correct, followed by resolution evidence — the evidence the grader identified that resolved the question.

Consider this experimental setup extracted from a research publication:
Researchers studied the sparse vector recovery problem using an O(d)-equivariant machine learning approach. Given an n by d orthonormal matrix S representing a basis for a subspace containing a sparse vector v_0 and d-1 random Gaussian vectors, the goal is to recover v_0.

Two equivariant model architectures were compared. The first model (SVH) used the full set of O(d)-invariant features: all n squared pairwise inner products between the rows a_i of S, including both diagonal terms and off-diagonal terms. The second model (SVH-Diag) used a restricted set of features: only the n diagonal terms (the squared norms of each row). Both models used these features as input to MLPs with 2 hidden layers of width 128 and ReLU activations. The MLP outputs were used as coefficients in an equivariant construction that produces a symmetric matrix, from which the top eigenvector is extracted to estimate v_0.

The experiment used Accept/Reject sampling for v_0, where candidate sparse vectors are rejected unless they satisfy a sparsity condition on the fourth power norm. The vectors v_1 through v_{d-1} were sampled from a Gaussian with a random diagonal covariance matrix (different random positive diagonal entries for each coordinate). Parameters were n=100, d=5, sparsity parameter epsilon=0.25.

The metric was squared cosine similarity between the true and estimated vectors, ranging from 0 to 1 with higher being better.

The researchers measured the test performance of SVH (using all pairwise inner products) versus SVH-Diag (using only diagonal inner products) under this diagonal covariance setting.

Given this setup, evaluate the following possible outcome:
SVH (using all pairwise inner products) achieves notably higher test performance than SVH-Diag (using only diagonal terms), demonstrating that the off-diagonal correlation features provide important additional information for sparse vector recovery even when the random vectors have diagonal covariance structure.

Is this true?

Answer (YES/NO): NO